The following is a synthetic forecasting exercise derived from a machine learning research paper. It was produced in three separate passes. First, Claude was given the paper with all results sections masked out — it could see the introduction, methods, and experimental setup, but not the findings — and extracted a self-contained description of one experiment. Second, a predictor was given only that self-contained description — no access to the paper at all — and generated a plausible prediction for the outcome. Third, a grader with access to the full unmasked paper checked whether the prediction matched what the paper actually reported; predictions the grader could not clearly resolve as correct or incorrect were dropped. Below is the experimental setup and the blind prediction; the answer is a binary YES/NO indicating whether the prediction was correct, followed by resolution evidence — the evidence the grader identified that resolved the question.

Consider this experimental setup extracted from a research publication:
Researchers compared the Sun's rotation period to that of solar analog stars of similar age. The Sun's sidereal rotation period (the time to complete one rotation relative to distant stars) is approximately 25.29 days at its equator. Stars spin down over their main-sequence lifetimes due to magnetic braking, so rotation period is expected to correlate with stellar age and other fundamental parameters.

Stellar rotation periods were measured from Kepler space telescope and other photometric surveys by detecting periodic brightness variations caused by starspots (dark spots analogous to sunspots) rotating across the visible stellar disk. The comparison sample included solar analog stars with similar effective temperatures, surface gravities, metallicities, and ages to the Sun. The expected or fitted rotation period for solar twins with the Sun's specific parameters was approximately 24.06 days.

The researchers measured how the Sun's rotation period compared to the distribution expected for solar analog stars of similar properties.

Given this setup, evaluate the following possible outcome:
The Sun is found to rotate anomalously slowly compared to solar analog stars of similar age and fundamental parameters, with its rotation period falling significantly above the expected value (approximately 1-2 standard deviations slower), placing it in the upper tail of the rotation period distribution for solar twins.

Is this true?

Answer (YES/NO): NO